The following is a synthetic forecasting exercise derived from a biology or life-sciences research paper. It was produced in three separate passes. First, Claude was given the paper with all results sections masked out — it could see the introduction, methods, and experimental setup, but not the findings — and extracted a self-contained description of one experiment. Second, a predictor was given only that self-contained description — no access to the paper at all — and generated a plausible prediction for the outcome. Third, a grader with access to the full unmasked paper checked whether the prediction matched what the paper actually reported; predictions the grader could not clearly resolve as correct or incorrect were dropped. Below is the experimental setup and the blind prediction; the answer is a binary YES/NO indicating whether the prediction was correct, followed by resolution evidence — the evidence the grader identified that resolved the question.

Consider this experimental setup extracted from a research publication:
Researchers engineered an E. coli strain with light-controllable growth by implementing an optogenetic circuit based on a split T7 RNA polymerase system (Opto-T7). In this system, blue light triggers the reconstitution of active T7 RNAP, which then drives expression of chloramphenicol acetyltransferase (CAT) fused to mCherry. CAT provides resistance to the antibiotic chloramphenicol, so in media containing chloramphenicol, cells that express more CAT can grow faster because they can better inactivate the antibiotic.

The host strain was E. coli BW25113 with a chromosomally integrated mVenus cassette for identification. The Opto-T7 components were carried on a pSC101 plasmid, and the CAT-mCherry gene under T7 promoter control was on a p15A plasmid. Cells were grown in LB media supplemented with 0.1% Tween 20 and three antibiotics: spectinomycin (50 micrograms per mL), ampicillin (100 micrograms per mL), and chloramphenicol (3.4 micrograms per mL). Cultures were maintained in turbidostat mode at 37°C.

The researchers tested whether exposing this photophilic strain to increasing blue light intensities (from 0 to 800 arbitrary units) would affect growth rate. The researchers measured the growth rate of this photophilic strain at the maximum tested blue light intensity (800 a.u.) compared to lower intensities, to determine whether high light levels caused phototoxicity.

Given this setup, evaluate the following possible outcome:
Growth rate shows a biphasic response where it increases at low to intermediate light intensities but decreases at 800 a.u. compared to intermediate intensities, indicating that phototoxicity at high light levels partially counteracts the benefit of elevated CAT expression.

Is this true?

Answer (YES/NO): NO